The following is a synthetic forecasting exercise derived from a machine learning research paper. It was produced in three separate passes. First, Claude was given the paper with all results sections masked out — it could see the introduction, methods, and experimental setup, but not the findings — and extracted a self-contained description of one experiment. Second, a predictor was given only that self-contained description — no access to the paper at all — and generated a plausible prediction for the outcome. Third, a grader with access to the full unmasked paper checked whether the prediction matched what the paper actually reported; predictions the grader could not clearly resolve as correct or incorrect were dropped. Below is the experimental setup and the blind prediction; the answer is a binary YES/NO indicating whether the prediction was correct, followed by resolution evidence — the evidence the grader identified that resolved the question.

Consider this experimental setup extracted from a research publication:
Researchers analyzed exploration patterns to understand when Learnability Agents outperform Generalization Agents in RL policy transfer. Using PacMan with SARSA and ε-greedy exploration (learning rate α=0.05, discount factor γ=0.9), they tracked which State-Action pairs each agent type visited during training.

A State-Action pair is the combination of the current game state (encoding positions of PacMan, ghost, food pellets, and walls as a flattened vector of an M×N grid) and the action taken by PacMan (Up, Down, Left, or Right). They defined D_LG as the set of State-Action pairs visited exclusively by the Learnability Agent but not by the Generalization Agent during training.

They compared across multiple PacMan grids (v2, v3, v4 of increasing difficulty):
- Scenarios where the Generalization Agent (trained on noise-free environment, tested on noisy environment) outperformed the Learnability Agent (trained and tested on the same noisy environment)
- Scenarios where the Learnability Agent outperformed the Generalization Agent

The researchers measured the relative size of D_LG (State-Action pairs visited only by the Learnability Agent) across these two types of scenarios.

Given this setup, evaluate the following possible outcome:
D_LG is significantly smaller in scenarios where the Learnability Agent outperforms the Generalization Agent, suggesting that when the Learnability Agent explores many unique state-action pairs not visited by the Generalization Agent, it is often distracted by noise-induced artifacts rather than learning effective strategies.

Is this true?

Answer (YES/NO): NO